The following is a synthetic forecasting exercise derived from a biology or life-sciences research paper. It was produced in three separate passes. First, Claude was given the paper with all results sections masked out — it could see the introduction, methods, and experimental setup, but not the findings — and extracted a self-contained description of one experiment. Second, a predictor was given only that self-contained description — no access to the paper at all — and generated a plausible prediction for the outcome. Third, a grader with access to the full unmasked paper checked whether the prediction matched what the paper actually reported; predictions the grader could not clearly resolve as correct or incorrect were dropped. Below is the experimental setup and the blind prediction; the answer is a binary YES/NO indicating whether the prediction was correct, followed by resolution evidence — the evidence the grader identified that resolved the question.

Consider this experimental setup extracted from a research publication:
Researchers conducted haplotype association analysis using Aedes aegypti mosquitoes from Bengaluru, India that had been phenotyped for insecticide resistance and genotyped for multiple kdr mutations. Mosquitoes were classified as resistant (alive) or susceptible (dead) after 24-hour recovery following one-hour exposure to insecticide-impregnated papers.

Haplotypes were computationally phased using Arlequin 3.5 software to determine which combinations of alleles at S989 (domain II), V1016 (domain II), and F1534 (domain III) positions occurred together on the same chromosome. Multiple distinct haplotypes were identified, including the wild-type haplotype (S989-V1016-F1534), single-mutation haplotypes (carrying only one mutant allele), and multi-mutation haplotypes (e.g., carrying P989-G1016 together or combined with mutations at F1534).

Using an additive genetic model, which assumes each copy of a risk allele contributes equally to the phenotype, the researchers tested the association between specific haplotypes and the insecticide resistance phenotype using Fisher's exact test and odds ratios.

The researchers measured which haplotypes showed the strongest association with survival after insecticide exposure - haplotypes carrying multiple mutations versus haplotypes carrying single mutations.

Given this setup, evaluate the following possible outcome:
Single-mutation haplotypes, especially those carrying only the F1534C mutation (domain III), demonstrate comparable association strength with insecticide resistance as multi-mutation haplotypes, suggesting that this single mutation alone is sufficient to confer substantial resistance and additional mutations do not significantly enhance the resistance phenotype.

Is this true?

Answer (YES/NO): YES